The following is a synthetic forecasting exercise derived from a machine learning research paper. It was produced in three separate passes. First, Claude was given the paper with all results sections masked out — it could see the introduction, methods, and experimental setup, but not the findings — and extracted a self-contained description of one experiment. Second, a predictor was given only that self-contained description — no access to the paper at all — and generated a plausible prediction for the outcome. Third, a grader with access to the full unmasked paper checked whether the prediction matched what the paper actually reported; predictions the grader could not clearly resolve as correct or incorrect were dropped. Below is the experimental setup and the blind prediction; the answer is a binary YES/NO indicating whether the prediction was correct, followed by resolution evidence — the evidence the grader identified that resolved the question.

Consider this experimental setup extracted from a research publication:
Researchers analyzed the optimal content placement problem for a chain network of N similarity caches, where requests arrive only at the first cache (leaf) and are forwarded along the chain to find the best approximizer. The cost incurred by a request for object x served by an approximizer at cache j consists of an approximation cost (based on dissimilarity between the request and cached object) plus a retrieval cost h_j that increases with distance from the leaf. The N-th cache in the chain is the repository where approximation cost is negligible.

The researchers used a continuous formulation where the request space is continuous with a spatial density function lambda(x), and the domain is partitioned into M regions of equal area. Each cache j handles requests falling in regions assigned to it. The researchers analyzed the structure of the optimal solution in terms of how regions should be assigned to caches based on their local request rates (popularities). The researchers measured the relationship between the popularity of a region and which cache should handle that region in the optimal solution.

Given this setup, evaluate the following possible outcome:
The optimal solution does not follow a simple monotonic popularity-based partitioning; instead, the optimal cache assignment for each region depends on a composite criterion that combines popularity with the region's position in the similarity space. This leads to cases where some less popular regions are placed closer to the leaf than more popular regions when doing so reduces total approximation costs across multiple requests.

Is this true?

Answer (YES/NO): NO